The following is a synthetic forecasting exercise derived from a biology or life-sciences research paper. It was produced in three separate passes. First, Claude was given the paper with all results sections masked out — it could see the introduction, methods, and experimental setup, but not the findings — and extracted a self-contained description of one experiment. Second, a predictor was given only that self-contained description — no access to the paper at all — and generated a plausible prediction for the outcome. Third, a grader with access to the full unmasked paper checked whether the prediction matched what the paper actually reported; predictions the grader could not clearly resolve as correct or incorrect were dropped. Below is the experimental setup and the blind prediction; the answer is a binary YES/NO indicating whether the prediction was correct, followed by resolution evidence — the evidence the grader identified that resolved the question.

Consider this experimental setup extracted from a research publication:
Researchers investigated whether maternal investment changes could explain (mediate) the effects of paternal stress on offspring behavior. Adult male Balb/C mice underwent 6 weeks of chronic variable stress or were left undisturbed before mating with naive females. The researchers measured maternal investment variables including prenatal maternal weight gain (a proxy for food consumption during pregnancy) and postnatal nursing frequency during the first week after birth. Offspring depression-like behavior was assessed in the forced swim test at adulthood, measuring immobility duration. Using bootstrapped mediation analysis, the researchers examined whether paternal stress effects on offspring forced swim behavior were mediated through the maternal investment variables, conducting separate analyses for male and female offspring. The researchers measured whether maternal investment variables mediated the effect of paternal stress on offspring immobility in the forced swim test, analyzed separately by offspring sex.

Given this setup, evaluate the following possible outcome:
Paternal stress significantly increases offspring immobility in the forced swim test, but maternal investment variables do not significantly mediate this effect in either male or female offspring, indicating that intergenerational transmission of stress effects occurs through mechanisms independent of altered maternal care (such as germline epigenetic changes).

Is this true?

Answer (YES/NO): NO